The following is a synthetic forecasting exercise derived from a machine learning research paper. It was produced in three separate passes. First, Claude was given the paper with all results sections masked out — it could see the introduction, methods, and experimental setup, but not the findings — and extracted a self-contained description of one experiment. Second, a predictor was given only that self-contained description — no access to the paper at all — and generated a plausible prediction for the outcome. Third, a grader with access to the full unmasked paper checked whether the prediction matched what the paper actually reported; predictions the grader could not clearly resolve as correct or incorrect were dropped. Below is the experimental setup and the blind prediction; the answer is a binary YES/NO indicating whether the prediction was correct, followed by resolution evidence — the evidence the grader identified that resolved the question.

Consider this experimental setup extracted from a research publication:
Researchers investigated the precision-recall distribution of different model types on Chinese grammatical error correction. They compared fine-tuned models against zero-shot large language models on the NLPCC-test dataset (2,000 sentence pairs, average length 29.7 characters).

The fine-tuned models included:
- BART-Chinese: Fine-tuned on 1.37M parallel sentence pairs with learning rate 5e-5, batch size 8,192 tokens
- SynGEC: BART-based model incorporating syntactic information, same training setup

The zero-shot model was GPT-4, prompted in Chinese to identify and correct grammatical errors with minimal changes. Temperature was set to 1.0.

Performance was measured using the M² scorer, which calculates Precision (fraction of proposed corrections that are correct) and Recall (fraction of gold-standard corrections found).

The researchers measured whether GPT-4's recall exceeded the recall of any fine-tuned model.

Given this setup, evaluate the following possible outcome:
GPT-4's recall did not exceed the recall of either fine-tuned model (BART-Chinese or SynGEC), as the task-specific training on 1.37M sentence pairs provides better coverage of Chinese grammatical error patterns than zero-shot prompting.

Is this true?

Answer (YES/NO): NO